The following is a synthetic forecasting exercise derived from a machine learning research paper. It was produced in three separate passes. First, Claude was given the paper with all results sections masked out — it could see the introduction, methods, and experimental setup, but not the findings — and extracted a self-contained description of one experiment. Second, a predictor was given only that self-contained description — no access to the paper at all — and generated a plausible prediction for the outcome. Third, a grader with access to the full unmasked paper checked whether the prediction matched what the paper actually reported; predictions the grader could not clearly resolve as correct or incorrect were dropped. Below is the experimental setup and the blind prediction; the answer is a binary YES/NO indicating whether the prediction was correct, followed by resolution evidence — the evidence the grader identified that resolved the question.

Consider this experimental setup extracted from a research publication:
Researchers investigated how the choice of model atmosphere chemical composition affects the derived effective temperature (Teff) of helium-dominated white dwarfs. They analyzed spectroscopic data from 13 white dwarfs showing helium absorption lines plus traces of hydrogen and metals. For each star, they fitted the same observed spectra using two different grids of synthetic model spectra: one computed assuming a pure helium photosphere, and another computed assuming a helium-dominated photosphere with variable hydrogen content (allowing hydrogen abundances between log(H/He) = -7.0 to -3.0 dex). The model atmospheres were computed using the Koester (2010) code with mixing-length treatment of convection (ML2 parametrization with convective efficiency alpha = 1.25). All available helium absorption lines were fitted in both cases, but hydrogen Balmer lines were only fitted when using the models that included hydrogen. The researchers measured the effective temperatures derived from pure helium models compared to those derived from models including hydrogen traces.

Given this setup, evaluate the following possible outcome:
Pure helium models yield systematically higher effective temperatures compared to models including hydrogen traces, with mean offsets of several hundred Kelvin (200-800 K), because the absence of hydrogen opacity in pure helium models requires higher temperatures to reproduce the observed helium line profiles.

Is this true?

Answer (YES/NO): YES